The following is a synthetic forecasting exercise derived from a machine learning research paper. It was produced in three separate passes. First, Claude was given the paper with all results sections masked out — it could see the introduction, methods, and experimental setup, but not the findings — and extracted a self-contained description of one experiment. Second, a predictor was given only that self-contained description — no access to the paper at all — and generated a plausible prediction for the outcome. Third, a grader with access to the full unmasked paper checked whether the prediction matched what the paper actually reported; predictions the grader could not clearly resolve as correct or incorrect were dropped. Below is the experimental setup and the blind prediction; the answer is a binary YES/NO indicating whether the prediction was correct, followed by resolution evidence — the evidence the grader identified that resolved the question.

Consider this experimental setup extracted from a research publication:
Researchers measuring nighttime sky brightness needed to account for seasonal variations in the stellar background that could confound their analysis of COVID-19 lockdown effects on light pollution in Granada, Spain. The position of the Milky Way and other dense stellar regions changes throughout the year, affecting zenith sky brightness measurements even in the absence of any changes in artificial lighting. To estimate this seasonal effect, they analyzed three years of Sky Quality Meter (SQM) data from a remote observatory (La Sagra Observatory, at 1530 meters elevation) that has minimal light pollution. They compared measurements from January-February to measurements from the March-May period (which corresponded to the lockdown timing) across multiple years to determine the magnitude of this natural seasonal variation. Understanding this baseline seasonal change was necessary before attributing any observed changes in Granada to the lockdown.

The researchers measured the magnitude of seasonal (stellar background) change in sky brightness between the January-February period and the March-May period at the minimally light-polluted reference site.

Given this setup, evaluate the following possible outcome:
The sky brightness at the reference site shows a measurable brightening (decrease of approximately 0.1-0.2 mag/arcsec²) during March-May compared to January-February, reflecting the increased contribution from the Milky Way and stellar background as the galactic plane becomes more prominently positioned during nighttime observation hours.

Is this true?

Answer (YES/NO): NO